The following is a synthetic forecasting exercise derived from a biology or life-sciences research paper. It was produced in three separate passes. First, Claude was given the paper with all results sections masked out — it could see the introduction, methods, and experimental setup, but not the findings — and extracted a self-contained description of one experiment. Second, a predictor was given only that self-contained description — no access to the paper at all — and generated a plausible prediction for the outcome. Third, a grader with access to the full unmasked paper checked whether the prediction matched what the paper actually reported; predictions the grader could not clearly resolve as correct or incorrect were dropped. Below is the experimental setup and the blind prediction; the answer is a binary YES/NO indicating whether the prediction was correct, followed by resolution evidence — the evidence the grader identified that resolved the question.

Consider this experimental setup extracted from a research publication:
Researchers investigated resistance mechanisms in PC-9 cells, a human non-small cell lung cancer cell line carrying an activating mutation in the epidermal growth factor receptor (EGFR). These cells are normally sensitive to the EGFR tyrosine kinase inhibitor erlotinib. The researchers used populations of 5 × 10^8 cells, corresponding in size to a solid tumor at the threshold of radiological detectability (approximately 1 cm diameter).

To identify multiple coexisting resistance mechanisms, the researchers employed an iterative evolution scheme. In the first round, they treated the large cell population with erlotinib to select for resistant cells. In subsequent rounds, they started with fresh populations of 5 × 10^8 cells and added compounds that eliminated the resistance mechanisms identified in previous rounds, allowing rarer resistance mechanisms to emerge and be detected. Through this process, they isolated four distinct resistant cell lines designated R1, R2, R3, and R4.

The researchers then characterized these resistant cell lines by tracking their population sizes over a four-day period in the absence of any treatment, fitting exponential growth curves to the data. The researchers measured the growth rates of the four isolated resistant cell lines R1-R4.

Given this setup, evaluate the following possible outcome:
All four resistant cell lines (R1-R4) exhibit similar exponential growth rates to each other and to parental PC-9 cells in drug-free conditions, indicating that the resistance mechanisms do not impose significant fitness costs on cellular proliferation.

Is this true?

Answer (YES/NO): NO